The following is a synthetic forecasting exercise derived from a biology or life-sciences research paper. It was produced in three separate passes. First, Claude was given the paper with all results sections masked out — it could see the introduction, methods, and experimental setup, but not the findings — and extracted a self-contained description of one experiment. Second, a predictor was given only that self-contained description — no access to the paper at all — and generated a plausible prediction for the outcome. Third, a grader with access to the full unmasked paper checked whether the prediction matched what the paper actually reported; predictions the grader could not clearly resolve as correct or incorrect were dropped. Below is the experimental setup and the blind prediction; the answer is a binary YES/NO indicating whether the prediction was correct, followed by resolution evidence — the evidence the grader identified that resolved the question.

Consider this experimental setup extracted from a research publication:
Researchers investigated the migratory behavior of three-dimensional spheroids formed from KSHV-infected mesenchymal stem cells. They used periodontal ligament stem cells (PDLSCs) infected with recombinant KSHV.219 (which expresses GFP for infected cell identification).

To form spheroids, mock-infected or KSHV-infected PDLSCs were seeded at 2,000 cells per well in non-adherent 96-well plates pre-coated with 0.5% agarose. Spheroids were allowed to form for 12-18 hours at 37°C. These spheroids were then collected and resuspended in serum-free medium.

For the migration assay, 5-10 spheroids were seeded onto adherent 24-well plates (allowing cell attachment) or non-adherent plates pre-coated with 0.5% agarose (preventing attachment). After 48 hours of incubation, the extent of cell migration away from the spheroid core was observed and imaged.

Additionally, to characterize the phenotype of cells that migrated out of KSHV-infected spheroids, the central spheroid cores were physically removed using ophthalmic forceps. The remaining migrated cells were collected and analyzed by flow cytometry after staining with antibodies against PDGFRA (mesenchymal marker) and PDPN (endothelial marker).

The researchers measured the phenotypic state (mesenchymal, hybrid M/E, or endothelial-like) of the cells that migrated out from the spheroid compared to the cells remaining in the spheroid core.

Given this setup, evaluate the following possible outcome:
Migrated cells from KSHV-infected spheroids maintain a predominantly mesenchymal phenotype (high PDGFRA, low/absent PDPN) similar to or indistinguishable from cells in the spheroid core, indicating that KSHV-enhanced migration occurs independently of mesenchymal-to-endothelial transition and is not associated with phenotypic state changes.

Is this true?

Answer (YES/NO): NO